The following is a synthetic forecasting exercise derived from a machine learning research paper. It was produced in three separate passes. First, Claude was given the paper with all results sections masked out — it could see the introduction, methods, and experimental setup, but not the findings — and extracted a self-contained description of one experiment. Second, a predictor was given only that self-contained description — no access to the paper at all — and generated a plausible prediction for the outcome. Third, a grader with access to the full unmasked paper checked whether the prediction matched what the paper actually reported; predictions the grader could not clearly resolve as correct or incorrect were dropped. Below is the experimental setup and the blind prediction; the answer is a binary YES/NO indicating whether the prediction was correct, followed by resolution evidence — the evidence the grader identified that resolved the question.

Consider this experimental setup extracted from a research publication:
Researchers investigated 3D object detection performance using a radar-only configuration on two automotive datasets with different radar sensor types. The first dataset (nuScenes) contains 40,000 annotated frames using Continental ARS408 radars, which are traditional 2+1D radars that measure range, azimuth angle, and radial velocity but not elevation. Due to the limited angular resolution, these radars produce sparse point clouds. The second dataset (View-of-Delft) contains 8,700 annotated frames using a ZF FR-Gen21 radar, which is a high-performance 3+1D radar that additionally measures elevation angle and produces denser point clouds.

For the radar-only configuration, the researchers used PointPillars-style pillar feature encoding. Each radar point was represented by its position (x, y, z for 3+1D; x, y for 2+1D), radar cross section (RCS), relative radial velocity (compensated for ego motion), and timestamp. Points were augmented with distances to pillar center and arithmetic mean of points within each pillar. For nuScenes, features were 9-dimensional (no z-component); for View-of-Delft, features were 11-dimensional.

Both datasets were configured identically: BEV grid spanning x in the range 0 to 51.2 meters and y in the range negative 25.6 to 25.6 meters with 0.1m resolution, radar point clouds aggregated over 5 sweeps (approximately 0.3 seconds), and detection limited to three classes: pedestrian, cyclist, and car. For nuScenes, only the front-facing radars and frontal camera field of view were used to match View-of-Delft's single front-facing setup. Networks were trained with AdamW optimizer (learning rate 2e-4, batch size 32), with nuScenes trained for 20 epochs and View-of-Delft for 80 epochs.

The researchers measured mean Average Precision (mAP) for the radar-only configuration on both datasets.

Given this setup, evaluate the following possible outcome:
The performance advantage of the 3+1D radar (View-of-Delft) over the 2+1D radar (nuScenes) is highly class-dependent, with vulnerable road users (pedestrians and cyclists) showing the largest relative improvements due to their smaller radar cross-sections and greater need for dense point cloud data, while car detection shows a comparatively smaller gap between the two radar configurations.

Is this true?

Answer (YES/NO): YES